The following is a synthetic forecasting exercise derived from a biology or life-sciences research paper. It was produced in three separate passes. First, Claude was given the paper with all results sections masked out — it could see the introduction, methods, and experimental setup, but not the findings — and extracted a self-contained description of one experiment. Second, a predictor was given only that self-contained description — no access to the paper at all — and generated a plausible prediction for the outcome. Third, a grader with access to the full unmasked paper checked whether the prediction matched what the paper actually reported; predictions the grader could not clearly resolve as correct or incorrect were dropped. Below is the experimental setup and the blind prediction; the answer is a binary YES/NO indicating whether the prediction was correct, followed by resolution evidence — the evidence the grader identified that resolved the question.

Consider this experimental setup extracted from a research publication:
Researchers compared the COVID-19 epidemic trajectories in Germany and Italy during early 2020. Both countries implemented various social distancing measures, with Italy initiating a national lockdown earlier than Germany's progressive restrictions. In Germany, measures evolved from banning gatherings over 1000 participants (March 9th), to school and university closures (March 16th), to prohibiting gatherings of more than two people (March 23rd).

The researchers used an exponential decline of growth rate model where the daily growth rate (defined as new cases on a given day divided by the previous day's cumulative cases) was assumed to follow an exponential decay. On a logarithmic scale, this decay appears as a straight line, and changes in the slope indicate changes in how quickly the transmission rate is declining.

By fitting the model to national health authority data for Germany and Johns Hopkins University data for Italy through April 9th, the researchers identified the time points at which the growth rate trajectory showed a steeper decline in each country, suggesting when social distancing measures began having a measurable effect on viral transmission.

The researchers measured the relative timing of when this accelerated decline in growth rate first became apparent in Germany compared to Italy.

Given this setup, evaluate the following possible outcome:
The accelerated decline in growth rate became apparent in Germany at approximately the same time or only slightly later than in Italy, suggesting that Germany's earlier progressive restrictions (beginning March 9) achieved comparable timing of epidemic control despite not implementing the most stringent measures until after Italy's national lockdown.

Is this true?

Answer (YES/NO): NO